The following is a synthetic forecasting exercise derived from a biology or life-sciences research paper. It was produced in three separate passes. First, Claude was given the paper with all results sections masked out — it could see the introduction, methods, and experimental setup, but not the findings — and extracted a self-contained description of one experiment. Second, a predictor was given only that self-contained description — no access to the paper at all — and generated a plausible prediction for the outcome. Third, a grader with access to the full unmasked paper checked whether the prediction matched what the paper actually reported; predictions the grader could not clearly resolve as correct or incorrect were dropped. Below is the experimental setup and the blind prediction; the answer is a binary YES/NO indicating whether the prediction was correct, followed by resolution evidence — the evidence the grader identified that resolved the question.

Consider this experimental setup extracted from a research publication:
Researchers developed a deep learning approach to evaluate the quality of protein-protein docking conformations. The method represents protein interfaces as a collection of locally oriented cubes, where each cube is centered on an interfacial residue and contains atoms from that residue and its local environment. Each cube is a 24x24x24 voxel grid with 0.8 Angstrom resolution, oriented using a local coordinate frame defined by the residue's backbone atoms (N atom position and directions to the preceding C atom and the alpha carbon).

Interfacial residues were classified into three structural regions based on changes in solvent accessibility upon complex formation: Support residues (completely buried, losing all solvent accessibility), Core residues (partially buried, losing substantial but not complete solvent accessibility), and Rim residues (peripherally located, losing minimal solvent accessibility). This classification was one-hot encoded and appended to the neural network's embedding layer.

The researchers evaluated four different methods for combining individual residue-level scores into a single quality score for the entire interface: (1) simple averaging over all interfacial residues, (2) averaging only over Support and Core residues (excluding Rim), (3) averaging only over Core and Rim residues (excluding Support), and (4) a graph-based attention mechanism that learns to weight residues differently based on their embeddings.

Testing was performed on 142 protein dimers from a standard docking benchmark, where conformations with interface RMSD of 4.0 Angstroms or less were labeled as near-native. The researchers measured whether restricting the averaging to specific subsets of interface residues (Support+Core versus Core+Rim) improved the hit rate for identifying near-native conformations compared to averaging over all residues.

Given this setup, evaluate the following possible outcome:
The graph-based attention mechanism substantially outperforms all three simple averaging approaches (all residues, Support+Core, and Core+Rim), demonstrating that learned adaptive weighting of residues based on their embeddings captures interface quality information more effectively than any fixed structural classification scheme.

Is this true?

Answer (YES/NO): NO